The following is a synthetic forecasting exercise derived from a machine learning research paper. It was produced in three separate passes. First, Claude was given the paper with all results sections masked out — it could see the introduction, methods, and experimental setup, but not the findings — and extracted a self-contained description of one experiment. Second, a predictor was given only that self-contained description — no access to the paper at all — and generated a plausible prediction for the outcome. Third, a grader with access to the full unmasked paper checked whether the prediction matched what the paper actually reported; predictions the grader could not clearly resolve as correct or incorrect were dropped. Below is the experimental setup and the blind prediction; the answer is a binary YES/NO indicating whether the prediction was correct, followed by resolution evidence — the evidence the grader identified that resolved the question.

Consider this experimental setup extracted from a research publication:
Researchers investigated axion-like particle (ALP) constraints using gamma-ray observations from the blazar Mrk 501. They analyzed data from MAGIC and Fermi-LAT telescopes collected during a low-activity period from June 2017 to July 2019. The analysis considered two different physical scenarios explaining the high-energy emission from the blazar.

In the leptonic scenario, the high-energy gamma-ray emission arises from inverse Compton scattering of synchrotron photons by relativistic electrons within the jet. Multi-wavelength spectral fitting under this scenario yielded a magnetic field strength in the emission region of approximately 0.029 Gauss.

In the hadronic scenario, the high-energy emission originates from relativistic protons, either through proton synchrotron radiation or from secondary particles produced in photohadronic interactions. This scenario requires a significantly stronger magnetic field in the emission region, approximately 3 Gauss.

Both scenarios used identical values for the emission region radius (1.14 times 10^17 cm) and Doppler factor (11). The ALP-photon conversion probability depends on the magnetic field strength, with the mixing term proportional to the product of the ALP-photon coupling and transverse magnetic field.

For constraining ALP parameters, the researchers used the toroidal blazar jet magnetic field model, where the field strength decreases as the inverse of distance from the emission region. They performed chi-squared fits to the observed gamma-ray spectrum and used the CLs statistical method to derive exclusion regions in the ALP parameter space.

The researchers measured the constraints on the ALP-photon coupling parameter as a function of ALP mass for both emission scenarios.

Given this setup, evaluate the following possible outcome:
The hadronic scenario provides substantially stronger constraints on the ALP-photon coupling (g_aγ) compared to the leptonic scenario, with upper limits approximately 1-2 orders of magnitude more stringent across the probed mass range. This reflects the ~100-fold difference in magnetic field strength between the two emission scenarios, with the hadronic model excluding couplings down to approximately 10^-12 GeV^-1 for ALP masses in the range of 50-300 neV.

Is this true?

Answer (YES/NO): NO